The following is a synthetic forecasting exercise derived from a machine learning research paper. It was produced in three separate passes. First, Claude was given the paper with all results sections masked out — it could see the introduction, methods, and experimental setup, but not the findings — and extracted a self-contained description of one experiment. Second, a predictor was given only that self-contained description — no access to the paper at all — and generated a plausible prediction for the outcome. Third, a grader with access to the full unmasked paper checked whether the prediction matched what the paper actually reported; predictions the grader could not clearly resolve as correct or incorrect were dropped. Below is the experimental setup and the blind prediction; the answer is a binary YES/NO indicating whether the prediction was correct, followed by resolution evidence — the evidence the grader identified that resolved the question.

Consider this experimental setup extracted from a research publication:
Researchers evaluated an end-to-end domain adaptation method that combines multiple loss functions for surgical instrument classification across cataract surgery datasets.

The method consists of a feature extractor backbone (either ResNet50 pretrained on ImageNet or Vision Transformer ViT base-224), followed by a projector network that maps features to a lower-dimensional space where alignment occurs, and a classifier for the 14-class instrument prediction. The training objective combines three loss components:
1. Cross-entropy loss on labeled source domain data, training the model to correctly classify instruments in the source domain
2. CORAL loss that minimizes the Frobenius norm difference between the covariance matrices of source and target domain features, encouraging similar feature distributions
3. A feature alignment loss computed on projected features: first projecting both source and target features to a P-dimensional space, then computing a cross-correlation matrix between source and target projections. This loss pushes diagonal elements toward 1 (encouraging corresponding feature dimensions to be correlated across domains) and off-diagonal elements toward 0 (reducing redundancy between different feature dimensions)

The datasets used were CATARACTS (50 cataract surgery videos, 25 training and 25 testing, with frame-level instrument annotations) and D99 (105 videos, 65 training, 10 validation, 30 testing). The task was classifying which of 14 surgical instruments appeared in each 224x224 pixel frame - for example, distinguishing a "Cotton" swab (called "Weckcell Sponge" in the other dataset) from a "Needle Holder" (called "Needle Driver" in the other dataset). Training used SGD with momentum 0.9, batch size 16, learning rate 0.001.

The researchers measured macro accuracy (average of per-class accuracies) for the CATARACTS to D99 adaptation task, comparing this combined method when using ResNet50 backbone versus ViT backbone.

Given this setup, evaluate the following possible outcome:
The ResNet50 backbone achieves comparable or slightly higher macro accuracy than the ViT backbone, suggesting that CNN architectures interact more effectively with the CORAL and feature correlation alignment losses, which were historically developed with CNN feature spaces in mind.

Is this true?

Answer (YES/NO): NO